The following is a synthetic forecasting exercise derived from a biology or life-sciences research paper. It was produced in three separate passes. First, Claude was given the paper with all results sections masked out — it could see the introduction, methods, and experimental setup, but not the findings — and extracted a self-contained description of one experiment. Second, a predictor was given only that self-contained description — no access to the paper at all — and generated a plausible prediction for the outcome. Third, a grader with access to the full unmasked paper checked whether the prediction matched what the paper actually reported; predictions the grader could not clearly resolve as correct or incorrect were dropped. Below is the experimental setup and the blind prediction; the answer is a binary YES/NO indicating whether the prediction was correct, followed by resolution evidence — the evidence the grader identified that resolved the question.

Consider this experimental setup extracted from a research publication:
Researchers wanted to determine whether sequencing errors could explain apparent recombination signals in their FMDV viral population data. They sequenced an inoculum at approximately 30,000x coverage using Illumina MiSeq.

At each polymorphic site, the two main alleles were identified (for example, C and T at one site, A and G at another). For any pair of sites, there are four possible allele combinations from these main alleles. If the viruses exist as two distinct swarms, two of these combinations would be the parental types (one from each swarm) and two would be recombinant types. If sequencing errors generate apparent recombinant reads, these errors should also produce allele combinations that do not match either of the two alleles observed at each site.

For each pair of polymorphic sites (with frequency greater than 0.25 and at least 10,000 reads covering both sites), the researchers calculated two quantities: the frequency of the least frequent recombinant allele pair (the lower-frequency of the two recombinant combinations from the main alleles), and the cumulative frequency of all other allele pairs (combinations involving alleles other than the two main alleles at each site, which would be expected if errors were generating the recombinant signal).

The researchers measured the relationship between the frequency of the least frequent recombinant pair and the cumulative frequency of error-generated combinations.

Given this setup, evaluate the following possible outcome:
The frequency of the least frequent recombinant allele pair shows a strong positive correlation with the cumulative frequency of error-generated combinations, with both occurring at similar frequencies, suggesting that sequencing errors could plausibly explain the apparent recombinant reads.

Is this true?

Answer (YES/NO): NO